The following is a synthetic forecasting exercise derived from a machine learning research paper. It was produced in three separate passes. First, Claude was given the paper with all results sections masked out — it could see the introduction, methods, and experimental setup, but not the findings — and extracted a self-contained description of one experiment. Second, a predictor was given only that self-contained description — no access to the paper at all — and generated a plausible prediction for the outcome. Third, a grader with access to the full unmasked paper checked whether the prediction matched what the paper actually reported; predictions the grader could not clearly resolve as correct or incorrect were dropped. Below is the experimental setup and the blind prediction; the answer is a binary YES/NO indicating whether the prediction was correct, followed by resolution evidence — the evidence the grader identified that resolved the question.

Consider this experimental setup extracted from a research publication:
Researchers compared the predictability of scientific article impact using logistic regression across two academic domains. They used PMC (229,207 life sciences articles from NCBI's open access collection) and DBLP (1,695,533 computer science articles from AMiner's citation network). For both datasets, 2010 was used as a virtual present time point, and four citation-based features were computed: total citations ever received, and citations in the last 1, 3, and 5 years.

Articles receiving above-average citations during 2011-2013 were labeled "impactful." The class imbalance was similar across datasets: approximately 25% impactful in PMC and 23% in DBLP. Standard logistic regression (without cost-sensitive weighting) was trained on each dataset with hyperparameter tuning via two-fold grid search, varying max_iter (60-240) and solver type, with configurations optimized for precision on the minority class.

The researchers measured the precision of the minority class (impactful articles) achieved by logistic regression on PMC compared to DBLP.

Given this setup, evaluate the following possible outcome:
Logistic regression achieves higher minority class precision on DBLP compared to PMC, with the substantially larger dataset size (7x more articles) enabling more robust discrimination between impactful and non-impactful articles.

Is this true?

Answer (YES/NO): YES